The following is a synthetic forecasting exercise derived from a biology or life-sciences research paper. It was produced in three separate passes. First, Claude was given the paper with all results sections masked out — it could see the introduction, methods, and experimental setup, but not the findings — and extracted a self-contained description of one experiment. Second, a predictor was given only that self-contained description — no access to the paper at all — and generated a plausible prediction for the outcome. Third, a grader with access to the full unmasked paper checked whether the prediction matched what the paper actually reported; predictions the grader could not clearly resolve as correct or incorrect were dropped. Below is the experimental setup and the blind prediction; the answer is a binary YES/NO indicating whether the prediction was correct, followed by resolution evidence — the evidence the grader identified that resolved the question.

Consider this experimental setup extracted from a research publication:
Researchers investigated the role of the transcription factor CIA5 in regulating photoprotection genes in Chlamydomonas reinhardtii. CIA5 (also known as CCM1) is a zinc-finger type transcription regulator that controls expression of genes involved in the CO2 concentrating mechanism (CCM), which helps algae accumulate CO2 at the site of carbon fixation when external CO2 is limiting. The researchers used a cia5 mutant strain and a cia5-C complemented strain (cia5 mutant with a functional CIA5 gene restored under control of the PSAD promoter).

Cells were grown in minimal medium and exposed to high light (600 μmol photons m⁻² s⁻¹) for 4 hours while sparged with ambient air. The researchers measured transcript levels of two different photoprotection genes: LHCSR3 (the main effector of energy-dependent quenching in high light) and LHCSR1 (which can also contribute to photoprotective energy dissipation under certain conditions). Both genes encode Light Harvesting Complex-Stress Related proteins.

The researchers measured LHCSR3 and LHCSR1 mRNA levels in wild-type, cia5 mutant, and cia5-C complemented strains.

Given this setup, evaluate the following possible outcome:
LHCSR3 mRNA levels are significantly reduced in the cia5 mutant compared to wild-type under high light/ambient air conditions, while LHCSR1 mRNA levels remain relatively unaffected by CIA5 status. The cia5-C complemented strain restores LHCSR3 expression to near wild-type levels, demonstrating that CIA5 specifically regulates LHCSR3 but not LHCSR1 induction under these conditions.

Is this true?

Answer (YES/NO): NO